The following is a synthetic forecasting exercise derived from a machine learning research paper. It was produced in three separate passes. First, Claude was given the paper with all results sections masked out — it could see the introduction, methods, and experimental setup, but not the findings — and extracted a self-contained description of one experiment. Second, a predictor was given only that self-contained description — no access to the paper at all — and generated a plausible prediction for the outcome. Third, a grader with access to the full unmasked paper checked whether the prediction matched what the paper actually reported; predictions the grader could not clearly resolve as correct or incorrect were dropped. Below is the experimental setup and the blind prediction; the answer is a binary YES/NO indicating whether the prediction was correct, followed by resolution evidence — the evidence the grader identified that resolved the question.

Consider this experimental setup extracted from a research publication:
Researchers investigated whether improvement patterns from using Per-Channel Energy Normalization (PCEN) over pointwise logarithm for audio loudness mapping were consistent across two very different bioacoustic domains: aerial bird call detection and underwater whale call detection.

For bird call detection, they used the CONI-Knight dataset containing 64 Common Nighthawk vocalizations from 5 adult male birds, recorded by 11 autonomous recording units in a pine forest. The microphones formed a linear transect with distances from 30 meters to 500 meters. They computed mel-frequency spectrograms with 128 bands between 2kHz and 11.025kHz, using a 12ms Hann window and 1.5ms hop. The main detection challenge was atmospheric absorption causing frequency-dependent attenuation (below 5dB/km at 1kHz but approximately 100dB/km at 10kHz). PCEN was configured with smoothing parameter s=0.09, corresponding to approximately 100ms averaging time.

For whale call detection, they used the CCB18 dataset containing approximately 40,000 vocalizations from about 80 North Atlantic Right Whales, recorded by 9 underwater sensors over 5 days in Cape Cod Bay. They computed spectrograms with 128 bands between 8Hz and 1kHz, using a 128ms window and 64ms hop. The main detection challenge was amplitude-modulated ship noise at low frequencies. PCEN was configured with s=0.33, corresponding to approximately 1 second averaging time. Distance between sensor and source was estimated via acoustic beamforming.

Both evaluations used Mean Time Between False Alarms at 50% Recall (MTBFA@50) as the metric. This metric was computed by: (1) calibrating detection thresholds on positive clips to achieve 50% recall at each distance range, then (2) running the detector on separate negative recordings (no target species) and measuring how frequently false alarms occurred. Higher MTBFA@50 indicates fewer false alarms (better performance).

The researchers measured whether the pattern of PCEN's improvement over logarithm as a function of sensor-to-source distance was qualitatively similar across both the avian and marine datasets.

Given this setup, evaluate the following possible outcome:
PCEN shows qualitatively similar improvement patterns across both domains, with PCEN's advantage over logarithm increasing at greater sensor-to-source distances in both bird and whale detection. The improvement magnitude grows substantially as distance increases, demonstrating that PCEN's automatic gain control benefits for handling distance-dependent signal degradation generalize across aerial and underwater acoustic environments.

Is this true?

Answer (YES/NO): NO